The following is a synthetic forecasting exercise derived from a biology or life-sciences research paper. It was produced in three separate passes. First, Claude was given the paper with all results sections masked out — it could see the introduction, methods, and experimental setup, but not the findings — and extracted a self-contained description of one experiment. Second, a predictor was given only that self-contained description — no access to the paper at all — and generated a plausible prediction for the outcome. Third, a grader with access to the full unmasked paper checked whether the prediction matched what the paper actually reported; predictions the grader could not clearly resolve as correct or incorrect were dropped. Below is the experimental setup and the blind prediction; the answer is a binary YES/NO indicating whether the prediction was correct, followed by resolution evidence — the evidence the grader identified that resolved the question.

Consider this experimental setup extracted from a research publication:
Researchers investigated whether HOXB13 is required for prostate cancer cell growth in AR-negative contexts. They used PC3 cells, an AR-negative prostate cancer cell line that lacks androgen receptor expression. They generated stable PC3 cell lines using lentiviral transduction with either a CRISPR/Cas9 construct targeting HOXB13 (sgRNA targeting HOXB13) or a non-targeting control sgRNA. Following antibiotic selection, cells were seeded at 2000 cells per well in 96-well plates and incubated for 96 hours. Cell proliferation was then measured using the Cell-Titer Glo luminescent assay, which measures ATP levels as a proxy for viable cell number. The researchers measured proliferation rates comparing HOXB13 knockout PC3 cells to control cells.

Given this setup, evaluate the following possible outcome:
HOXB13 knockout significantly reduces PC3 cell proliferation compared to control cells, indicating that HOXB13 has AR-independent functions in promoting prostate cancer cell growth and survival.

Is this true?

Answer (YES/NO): YES